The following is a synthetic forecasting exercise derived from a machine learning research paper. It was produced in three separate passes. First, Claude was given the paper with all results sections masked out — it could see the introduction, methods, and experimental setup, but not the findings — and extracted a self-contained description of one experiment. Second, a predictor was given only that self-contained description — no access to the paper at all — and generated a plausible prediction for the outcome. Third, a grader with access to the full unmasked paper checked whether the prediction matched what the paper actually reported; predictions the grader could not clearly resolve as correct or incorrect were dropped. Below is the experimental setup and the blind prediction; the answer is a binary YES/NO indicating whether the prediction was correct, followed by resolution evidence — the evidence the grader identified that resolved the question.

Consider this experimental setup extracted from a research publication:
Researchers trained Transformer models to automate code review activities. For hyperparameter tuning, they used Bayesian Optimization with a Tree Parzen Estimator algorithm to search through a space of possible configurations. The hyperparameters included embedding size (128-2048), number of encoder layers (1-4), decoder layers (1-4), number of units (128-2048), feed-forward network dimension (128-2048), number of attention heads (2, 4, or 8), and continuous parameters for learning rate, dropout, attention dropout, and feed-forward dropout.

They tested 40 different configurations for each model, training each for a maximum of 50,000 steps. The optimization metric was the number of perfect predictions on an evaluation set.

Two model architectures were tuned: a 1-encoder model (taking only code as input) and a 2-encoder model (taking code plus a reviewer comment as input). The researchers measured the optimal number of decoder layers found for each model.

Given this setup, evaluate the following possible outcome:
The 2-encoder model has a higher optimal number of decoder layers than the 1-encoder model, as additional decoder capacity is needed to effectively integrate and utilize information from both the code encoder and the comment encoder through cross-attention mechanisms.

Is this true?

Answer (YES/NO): YES